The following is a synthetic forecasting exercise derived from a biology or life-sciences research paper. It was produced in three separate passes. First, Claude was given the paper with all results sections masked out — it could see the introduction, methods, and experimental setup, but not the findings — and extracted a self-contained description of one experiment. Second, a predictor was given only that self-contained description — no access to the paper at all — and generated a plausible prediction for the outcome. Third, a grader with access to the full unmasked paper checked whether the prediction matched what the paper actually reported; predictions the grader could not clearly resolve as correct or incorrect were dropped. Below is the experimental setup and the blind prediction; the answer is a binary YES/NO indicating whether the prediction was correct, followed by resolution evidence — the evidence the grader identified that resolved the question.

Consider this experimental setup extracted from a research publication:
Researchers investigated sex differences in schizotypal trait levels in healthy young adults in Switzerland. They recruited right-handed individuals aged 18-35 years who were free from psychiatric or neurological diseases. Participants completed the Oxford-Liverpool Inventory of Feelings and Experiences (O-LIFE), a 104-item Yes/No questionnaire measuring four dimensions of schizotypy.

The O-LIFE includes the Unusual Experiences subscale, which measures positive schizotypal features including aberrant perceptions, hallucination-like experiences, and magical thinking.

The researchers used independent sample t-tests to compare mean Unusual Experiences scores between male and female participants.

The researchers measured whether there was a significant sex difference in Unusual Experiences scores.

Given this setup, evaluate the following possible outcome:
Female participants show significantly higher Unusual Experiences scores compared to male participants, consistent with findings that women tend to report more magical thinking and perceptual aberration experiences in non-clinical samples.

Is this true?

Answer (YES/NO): YES